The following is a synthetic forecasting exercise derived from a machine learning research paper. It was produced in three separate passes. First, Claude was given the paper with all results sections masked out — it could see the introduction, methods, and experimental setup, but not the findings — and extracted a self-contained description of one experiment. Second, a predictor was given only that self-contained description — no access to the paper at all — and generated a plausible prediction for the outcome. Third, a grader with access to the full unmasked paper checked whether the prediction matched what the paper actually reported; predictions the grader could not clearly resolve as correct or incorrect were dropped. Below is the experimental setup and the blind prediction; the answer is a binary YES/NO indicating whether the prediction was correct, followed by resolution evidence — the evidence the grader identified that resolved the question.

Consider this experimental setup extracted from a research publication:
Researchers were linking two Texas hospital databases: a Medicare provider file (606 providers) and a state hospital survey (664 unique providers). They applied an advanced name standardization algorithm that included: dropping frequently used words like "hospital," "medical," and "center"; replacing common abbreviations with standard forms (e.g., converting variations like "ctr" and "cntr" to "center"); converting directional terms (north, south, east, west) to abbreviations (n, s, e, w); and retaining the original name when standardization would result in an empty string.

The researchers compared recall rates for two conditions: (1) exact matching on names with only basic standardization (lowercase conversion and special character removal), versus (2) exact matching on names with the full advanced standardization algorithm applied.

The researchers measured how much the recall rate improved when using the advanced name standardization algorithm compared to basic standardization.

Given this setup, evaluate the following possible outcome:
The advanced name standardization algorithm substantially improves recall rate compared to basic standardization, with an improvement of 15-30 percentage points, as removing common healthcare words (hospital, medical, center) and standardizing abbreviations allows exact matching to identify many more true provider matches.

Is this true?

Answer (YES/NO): YES